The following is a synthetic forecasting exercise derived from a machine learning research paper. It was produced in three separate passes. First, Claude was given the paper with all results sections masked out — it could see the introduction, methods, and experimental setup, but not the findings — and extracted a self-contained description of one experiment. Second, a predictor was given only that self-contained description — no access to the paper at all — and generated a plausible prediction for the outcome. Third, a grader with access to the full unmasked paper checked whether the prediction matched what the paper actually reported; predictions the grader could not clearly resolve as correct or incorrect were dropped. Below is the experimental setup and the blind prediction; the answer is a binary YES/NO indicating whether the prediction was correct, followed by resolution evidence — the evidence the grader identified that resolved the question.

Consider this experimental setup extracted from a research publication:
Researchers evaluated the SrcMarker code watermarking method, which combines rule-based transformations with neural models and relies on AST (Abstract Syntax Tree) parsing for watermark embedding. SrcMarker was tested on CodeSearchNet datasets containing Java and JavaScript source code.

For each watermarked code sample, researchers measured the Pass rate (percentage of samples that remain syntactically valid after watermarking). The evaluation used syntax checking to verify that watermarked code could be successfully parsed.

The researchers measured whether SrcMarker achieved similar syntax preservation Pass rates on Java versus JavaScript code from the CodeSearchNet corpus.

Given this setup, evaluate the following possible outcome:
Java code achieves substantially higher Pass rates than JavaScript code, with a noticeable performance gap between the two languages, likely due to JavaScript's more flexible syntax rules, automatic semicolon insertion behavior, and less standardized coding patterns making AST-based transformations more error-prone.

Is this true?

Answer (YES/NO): NO